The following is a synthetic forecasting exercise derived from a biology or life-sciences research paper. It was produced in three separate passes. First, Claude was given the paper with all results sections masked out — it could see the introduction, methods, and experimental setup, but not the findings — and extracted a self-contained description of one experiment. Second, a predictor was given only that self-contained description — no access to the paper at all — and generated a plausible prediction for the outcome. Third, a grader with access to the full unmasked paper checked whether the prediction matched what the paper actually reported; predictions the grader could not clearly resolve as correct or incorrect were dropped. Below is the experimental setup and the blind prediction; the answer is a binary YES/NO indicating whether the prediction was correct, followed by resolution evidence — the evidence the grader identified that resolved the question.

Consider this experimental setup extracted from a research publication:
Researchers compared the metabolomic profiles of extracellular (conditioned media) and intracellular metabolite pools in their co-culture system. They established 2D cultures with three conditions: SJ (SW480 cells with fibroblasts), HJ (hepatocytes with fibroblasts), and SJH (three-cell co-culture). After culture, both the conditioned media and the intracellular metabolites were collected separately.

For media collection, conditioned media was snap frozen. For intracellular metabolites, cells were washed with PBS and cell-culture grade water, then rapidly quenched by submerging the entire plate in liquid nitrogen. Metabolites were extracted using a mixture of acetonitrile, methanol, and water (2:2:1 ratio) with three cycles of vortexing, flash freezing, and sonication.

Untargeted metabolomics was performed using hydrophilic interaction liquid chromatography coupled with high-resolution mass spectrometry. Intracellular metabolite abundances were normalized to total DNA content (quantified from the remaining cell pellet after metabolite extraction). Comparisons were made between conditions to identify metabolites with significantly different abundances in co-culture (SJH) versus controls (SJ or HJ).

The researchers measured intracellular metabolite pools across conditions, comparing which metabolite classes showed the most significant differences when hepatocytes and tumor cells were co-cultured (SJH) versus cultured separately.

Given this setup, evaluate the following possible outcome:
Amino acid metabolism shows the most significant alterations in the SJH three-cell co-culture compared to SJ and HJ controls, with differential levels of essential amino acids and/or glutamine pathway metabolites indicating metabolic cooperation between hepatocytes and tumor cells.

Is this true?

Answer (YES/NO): NO